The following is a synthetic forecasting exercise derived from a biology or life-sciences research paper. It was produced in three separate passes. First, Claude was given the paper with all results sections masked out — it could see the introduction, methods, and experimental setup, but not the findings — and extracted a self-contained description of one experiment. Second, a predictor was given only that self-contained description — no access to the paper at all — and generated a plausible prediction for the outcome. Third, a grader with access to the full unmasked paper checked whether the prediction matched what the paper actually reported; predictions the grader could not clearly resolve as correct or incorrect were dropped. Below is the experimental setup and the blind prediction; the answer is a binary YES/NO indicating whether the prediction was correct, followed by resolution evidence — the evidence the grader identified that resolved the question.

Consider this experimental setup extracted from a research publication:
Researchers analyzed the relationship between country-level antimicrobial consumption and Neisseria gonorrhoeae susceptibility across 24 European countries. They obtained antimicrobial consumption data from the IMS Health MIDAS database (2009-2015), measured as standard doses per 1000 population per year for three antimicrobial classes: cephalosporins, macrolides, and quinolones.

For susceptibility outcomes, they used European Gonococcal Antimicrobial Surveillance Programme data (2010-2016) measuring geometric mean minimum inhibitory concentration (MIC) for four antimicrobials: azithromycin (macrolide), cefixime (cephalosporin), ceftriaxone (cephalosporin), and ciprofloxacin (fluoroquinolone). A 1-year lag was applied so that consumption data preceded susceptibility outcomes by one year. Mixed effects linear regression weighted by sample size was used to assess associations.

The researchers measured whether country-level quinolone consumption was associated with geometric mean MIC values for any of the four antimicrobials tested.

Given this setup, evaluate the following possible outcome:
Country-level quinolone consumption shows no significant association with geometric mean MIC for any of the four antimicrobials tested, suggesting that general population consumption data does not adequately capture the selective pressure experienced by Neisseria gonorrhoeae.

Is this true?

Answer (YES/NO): YES